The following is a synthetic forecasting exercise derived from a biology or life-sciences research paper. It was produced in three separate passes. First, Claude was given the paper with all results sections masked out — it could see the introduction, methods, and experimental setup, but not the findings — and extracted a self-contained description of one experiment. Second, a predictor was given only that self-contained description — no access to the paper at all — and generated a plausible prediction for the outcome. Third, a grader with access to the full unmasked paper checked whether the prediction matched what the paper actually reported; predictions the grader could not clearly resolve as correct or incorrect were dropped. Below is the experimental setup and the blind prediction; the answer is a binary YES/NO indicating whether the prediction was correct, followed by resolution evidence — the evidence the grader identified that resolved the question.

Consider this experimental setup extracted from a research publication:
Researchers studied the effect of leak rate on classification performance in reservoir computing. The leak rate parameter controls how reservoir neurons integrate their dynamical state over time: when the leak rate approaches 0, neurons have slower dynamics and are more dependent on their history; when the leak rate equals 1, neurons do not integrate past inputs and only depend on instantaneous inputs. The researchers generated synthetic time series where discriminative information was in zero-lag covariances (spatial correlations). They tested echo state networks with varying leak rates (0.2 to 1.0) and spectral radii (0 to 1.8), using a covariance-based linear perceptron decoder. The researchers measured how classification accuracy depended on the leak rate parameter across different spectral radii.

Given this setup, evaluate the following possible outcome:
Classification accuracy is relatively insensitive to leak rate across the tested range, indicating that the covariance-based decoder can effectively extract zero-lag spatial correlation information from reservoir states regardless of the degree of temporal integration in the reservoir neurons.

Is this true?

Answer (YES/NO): YES